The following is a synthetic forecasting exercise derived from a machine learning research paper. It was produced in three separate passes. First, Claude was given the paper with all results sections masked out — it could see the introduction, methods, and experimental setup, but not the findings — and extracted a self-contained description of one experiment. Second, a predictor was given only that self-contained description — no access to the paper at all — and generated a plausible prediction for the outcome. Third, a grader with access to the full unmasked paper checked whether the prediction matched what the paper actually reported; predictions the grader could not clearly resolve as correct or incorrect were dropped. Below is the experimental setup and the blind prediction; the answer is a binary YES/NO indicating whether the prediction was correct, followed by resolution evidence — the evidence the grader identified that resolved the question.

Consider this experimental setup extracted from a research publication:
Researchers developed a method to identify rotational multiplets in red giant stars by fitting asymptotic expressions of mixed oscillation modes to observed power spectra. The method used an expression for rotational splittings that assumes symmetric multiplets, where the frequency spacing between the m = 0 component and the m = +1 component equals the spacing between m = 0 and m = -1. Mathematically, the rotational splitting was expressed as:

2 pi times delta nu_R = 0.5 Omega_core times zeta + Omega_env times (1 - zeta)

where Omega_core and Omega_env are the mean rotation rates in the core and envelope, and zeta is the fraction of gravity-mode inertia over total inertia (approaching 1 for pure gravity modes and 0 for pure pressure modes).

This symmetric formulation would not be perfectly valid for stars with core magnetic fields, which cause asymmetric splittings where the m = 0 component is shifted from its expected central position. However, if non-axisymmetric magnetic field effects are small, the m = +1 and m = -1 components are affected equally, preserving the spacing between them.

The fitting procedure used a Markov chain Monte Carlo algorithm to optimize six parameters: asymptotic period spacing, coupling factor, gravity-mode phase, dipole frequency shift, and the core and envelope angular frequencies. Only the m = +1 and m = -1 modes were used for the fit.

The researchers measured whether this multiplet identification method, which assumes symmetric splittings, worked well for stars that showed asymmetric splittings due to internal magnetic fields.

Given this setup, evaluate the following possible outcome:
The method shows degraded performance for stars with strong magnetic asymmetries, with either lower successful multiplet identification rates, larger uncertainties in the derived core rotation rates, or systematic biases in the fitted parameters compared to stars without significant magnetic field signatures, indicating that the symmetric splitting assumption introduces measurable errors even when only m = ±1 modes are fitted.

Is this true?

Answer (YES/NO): NO